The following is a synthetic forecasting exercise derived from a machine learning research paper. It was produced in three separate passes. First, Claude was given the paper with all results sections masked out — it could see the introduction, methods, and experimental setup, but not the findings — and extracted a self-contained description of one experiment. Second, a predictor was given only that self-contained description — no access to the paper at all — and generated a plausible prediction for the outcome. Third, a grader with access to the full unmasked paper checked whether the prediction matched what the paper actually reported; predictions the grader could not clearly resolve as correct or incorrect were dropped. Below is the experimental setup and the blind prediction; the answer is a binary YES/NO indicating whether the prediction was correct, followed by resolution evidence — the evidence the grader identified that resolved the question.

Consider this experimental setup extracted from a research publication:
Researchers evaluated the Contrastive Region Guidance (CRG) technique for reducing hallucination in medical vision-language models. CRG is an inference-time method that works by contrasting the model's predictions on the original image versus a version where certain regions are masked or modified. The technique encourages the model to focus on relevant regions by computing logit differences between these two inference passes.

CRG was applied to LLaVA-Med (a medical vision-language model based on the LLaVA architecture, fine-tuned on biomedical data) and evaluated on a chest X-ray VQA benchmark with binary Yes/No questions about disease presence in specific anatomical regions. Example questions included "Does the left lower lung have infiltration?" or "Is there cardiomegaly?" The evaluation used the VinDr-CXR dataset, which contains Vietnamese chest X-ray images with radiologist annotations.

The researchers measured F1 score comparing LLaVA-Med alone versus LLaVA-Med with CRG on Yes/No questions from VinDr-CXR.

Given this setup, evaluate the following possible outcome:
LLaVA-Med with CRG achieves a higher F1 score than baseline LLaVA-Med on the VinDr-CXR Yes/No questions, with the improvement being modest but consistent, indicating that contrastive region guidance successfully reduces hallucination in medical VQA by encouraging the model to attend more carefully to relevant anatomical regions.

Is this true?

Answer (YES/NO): NO